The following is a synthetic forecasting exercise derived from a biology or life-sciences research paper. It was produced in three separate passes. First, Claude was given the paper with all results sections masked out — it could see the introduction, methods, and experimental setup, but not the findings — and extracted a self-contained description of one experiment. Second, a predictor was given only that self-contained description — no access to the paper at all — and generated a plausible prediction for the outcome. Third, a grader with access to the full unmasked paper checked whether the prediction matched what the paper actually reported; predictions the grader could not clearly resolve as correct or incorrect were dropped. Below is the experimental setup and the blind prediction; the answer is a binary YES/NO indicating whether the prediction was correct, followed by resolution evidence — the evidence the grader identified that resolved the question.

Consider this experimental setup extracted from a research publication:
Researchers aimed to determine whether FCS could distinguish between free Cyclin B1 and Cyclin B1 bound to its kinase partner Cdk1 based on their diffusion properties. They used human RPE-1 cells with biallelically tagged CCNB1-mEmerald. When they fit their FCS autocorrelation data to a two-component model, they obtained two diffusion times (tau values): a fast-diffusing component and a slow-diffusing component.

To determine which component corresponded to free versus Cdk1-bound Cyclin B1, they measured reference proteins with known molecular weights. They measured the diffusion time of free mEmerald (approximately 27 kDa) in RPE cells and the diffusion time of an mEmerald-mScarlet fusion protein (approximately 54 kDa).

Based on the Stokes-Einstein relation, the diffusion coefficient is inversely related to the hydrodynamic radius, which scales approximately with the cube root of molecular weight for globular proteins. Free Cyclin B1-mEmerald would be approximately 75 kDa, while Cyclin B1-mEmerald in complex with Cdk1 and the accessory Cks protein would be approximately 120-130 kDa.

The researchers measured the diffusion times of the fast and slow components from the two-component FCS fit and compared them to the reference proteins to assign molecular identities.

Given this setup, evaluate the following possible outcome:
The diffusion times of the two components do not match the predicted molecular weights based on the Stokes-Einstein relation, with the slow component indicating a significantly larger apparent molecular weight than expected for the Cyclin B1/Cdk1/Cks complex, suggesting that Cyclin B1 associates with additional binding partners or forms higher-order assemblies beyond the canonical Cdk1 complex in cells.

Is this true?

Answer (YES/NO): NO